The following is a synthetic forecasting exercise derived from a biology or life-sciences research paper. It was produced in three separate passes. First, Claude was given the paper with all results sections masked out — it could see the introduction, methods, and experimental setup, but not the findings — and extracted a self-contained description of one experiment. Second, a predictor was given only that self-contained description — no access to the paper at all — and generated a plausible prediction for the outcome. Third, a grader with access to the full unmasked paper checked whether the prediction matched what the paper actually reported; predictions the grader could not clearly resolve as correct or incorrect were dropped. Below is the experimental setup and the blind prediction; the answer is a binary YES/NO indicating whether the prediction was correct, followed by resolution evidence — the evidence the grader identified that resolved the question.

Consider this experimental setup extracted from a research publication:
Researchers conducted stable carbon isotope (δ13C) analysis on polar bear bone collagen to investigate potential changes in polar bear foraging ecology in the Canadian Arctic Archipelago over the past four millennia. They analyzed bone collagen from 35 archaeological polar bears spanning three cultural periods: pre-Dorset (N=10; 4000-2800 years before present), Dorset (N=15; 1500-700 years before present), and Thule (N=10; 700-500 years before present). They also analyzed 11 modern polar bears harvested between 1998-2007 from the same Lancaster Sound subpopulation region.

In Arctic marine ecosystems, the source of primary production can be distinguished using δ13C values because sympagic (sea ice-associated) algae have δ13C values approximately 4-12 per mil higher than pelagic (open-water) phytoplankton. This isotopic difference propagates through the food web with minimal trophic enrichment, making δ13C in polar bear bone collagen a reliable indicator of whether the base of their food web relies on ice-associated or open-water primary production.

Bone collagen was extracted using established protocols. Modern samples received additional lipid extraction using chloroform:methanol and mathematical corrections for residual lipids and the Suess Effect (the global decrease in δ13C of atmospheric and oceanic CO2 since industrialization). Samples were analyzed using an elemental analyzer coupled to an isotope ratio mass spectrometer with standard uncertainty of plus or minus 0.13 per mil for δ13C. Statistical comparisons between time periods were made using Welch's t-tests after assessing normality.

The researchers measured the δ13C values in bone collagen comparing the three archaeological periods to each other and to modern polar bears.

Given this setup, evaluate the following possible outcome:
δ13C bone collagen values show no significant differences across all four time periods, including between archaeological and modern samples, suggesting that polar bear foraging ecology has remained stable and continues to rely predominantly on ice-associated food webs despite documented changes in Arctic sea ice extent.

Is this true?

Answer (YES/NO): NO